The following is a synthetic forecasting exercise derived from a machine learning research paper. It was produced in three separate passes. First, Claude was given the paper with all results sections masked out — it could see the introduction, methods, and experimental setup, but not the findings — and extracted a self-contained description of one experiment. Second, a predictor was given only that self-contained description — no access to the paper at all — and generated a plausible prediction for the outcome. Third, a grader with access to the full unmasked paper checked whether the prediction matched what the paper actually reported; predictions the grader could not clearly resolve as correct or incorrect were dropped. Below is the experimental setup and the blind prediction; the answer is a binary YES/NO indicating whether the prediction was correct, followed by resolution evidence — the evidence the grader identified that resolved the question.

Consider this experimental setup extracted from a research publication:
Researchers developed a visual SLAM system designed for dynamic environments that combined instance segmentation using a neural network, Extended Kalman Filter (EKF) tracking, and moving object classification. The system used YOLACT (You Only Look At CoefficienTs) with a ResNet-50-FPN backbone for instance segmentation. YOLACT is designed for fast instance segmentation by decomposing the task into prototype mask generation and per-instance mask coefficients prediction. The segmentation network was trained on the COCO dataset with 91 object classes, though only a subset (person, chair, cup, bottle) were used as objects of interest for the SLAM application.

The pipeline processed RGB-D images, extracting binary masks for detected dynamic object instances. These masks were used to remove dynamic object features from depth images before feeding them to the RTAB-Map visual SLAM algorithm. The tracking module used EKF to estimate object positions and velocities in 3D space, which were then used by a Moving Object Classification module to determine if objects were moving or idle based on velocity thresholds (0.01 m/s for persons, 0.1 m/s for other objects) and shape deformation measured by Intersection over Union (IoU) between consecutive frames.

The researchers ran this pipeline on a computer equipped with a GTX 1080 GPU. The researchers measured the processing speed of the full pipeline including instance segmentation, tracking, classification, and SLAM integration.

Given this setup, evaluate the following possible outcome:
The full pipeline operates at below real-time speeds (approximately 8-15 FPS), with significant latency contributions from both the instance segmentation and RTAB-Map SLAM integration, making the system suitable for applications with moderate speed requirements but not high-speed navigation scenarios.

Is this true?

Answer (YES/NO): NO